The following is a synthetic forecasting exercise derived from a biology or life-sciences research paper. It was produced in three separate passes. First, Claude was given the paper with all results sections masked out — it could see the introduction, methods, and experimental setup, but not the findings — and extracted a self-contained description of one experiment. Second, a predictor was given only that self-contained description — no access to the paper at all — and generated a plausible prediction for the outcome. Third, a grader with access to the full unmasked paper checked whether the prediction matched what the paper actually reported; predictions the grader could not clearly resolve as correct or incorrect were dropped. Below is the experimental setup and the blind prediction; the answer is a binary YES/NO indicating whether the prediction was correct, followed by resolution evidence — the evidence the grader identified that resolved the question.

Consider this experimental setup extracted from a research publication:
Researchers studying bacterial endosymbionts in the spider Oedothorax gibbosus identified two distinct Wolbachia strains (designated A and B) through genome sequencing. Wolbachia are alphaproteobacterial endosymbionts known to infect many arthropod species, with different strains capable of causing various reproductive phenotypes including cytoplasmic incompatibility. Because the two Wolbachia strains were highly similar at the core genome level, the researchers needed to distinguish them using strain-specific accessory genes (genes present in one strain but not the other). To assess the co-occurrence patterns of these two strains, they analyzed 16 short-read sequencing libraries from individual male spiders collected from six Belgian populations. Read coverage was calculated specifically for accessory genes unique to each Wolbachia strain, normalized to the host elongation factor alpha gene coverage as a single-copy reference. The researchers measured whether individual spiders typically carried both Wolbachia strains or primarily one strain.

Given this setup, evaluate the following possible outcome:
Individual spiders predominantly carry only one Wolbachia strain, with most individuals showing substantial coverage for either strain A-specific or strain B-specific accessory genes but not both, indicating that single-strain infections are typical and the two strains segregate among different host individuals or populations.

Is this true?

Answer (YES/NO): NO